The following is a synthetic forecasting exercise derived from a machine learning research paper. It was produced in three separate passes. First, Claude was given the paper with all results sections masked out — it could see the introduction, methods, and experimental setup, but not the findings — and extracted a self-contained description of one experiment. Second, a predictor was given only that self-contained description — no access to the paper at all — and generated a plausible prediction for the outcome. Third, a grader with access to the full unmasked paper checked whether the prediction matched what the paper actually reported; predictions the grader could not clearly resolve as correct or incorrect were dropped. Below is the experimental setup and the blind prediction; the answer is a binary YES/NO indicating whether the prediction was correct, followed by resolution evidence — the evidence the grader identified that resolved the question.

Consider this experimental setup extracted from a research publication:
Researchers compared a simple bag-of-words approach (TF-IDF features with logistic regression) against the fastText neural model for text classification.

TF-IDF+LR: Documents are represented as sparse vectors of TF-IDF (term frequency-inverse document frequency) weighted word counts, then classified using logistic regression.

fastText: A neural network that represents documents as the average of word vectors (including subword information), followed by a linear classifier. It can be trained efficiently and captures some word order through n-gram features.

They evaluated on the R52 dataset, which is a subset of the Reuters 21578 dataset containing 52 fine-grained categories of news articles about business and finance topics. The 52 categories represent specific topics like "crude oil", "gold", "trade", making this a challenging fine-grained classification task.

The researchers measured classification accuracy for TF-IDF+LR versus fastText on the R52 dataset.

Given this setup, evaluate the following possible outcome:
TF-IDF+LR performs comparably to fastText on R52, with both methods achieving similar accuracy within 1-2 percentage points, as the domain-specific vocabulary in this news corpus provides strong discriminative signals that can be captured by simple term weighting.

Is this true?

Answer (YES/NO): NO